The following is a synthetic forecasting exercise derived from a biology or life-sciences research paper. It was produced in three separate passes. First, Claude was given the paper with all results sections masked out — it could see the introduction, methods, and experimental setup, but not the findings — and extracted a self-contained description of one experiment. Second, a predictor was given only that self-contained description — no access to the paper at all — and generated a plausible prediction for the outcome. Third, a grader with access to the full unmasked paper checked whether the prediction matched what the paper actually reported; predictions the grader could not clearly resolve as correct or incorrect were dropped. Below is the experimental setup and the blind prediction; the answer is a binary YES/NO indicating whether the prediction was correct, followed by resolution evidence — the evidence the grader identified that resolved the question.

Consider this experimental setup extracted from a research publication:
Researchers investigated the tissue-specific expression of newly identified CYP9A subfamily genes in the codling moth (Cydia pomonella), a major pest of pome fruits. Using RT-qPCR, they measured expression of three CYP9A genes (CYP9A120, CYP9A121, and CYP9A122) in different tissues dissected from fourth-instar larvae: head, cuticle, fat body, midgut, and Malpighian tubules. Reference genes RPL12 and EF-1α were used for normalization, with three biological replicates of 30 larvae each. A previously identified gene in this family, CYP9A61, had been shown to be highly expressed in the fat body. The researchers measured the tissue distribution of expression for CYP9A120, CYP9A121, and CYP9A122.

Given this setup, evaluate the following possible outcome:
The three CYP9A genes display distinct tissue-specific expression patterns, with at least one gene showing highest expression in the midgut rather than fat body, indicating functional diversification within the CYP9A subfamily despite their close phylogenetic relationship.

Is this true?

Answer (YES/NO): NO